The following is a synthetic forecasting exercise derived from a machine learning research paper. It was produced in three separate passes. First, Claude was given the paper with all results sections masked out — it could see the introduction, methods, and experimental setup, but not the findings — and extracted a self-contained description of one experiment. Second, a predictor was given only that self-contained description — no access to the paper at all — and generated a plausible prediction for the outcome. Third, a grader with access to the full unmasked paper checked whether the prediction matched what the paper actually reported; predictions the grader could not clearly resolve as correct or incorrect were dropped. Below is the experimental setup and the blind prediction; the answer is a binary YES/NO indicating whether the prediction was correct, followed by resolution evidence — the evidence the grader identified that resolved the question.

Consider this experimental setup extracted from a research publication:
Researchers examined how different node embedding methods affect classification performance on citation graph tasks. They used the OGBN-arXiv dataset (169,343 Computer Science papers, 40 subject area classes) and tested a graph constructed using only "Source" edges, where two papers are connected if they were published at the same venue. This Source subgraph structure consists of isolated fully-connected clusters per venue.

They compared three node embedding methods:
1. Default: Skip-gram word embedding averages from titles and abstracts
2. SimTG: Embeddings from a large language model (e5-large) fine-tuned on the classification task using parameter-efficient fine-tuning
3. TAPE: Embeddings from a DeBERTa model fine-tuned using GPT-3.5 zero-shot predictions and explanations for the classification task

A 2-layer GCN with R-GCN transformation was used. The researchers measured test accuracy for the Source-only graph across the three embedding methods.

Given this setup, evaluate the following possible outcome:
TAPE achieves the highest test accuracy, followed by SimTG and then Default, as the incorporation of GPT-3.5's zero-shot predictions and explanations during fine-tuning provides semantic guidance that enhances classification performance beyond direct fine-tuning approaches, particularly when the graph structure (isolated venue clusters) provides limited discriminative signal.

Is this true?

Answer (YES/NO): NO